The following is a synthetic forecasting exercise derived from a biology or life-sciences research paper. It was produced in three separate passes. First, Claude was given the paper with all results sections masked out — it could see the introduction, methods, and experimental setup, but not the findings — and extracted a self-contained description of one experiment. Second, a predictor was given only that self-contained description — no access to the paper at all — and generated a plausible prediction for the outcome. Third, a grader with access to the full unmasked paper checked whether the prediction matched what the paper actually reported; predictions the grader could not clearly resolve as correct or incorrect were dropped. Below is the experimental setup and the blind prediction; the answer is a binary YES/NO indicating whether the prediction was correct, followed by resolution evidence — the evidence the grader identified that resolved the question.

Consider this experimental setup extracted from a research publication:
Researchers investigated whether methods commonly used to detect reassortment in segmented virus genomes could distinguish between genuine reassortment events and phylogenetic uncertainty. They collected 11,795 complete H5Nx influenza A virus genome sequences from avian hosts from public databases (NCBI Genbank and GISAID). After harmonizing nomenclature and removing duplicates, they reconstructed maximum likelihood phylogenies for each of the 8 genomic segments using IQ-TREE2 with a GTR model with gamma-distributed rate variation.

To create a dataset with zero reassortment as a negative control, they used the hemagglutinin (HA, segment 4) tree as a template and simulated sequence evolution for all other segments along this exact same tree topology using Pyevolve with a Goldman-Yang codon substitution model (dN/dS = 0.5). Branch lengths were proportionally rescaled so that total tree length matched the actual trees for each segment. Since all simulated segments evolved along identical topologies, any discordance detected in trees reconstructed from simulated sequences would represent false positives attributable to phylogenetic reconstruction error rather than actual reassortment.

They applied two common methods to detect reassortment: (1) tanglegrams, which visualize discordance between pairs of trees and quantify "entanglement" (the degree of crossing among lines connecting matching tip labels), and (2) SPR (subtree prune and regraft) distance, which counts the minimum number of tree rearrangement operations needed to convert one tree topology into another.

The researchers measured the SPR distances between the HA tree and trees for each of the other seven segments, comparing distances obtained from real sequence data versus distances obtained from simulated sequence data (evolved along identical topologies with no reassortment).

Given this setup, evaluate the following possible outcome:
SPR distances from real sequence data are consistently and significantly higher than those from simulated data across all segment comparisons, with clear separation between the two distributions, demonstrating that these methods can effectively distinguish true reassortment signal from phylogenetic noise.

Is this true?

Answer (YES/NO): NO